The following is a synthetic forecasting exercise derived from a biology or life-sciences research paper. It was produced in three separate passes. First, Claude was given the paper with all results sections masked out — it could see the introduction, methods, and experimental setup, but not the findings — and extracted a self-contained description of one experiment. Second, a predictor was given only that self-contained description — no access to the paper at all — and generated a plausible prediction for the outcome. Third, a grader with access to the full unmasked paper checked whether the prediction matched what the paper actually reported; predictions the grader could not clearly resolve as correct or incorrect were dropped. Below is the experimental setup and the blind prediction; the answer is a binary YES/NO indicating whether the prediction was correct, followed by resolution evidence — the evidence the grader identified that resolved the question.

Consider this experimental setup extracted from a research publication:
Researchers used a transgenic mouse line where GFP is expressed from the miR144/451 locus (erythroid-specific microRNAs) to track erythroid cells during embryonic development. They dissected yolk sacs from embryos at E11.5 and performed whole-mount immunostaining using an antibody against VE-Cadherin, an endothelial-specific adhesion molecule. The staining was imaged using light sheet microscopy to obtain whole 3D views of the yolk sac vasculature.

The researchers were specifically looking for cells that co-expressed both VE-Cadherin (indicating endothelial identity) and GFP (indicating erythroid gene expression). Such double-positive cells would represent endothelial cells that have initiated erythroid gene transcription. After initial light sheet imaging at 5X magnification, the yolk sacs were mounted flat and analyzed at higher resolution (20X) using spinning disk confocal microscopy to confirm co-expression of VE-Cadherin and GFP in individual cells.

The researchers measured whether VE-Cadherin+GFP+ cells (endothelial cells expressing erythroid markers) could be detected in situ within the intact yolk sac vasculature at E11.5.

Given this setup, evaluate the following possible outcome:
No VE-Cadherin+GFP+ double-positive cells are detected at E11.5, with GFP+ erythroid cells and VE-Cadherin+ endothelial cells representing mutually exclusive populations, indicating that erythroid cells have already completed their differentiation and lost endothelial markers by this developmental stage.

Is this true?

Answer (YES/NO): NO